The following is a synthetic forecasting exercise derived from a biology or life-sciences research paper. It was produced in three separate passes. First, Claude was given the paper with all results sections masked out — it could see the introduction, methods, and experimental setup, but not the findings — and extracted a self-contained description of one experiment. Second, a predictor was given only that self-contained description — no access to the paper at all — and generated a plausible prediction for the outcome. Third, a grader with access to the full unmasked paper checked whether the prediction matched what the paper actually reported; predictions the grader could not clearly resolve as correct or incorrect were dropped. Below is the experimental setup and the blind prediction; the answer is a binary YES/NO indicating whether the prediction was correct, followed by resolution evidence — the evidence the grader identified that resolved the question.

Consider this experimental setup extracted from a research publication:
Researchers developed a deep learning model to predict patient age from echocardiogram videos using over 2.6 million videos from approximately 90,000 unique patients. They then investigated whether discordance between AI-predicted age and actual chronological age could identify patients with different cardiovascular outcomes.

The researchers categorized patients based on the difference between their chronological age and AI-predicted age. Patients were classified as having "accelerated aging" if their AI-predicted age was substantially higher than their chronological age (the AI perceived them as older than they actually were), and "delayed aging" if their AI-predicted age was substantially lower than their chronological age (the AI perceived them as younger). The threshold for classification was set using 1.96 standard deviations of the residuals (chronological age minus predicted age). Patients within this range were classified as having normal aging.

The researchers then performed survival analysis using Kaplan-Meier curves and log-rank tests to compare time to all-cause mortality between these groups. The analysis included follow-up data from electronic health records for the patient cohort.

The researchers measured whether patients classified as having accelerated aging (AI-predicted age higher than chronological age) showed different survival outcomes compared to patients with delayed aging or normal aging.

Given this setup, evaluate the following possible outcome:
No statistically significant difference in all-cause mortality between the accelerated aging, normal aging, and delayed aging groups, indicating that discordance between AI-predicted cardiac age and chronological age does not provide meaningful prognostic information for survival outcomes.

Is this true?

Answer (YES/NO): NO